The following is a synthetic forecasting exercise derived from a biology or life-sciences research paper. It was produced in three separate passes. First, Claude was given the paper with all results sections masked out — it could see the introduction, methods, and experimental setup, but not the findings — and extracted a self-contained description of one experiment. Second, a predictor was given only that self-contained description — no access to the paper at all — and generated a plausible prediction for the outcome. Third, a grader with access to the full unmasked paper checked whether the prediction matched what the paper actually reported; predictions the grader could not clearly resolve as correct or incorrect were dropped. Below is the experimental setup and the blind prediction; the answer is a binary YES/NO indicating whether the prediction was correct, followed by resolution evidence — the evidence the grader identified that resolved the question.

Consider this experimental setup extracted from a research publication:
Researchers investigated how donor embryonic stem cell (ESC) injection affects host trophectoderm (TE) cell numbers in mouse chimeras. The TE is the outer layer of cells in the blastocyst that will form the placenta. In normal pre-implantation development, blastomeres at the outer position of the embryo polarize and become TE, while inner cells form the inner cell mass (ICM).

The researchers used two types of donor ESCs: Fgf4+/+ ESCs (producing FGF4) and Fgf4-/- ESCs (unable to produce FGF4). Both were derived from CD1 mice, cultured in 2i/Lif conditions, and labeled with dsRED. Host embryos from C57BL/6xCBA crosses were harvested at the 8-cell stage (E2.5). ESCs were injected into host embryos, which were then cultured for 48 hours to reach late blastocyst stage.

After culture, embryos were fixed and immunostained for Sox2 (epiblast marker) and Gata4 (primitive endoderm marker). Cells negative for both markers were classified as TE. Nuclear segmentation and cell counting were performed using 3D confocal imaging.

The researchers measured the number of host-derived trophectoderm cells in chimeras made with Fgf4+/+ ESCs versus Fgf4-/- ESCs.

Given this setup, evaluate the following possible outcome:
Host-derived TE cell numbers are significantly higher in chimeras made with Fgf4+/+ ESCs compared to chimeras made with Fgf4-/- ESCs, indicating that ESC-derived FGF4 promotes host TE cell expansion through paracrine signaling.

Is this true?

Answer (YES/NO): NO